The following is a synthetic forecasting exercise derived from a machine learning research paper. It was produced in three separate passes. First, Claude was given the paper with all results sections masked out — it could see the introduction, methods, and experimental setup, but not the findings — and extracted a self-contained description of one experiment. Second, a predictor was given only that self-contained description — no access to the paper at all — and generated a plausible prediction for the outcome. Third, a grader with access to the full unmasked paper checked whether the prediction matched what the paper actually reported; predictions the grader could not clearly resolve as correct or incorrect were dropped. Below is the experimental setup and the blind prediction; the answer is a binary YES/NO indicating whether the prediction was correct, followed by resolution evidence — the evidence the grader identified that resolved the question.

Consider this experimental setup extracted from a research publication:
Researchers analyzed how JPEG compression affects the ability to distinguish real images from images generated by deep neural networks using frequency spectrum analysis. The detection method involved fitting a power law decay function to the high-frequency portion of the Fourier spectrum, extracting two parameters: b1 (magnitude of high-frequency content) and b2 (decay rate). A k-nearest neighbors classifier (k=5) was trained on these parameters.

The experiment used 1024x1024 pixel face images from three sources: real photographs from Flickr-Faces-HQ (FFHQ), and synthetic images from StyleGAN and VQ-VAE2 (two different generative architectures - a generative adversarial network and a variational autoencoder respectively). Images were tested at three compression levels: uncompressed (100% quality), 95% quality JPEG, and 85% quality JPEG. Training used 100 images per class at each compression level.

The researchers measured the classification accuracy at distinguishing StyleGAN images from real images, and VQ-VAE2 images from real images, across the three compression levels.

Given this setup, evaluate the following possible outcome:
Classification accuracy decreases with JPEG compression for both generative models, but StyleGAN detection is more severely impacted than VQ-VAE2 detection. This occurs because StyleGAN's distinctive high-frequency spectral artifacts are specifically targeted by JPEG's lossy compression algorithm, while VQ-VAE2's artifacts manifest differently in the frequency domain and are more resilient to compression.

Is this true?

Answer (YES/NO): NO